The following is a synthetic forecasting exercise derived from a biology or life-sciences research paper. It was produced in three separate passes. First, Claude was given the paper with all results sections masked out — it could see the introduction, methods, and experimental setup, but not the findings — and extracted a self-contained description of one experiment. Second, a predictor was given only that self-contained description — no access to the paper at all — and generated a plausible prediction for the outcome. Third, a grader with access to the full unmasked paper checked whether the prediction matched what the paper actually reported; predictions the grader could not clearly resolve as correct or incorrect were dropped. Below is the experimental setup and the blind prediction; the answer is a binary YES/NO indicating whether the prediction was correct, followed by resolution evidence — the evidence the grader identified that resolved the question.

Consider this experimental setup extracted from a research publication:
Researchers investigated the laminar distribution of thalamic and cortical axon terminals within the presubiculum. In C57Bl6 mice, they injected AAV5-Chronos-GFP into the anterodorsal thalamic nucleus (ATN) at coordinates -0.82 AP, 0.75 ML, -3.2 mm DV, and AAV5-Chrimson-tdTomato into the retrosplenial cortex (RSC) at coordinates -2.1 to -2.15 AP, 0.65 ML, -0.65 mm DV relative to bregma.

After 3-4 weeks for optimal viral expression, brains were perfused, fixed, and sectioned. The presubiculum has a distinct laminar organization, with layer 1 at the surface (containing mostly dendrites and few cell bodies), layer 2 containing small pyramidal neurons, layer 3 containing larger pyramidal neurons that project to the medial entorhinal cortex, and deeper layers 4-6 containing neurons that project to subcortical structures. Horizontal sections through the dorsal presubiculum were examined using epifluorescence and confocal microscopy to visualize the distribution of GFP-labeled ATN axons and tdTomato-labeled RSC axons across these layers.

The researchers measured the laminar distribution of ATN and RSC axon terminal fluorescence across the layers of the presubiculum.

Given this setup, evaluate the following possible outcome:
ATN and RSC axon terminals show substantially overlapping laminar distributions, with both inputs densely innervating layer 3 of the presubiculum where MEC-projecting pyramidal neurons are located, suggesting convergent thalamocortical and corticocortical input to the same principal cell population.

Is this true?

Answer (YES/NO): YES